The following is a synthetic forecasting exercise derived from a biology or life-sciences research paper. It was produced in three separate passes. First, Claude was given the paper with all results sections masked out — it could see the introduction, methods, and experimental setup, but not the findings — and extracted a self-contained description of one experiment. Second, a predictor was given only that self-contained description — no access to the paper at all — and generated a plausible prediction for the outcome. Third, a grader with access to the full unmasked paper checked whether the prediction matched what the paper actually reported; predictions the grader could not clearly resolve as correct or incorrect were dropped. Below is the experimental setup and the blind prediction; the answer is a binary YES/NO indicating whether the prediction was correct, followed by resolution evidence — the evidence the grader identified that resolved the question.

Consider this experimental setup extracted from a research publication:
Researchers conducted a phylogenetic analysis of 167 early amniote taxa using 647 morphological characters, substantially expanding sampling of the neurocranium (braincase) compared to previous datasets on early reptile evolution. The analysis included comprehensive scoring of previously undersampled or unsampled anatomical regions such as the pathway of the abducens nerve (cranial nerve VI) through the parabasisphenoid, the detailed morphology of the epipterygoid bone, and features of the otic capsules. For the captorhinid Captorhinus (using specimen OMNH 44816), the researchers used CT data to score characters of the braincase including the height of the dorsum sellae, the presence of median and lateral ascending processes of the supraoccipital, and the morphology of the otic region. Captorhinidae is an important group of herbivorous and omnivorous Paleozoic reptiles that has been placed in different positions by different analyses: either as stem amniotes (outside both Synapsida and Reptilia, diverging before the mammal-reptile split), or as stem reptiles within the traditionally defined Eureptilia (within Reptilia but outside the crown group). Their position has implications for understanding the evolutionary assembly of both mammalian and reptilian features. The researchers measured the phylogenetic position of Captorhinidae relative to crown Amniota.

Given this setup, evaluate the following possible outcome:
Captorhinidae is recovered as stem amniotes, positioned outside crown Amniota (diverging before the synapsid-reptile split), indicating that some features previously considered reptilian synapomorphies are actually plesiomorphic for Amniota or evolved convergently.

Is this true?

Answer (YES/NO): YES